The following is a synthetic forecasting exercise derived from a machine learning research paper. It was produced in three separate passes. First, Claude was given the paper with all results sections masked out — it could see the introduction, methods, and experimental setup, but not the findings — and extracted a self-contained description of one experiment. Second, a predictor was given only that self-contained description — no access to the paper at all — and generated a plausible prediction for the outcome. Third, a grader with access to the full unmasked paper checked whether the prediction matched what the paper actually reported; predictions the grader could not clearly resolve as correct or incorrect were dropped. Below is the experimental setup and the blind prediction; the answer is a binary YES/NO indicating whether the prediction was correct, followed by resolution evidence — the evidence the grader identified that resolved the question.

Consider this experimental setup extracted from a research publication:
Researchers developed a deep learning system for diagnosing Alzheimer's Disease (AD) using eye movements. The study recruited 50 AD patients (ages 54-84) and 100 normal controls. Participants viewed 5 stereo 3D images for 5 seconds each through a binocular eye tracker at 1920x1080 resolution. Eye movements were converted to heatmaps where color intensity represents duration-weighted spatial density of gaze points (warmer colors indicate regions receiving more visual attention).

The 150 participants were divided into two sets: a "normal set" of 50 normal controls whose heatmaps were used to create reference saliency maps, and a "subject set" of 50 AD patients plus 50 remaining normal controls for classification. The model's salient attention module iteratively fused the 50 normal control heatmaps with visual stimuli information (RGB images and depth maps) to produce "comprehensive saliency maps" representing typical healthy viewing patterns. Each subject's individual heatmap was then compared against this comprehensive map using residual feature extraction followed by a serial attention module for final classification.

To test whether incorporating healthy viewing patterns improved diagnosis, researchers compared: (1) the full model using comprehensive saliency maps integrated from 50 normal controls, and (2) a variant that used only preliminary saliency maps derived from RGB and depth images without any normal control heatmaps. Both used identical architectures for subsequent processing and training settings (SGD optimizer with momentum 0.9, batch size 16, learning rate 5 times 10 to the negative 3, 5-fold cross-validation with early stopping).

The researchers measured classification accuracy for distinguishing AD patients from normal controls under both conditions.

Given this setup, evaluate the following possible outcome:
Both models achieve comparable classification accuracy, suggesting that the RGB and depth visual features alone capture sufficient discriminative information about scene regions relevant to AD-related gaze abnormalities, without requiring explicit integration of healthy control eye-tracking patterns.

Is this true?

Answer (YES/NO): NO